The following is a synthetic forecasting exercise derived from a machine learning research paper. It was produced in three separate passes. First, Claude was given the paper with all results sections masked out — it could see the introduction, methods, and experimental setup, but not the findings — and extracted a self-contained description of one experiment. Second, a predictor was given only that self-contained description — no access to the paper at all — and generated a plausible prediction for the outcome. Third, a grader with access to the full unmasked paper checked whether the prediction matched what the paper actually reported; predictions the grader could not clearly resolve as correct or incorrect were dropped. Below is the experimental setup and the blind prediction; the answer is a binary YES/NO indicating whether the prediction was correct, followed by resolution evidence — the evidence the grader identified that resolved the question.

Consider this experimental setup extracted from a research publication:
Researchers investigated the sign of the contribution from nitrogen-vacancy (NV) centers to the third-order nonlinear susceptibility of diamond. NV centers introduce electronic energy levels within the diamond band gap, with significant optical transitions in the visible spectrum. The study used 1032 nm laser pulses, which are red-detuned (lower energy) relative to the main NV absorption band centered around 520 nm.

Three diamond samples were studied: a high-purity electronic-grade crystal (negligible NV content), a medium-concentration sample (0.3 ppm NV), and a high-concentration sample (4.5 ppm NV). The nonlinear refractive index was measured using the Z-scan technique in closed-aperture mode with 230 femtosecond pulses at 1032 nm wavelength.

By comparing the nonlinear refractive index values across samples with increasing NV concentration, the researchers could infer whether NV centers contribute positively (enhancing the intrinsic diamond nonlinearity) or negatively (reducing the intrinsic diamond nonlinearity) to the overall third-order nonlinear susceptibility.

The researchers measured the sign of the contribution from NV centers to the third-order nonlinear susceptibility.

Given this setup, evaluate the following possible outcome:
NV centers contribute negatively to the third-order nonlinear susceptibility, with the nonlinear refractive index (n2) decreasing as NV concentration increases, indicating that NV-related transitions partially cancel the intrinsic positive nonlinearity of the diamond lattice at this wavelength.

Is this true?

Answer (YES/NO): YES